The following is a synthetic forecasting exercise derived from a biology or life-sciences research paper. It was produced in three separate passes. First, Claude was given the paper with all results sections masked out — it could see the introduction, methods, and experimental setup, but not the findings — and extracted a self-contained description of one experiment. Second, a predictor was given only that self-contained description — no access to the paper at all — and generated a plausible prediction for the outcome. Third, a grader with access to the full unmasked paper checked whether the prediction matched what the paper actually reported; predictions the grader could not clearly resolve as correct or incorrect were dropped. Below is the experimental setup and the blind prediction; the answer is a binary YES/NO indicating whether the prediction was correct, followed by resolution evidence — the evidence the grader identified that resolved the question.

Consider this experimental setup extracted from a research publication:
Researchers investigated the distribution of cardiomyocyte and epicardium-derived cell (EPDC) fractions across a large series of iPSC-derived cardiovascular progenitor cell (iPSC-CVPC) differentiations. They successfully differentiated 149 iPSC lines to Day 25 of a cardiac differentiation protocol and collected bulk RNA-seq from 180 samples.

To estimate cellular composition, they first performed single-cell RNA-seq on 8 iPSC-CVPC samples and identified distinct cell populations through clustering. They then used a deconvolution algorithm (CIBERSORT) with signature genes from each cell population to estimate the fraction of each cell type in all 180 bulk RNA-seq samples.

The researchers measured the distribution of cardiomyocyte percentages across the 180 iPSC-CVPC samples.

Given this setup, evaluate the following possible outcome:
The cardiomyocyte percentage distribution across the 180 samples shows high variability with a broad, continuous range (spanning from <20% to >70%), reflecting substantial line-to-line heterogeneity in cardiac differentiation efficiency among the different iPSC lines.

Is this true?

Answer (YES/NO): NO